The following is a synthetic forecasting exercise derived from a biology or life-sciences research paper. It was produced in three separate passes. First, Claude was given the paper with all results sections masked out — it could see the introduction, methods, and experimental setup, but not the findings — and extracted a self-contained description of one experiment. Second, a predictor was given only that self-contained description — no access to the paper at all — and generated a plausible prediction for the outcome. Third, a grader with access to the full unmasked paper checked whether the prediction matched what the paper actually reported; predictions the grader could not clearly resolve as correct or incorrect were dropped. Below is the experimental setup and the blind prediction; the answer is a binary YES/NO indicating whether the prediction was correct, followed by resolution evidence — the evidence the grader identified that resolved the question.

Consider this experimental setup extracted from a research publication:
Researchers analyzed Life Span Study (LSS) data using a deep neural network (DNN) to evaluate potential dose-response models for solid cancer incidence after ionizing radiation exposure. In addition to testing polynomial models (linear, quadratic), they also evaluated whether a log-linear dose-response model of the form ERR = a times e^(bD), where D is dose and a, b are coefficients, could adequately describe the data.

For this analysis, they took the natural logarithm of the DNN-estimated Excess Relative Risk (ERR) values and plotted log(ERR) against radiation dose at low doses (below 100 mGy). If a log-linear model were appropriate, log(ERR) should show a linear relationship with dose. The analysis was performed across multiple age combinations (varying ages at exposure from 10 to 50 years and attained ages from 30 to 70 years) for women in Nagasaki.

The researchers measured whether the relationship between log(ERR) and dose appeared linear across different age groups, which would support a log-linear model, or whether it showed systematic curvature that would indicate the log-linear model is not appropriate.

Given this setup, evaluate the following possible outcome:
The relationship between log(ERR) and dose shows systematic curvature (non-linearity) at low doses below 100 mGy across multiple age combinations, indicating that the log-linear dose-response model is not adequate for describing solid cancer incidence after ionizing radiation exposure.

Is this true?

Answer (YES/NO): YES